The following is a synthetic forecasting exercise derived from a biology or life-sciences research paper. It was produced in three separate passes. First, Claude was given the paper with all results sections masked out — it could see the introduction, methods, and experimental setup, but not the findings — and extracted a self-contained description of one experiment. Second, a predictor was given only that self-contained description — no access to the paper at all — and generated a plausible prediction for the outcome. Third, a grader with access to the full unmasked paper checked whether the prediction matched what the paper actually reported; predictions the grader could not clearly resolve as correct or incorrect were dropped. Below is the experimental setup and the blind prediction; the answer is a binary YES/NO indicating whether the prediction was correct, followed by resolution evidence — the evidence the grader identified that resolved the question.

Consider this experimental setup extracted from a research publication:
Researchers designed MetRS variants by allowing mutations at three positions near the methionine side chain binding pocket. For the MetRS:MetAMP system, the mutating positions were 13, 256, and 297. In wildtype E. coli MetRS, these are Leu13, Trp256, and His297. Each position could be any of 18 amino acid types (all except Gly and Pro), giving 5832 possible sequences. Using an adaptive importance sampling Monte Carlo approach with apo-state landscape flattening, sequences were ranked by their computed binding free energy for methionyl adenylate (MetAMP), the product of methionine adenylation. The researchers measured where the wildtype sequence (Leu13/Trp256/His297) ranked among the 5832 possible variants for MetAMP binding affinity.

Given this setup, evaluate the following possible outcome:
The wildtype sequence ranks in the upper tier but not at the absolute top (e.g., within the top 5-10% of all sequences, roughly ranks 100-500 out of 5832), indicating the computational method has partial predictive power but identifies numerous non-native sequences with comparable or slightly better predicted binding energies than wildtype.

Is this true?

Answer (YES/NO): NO